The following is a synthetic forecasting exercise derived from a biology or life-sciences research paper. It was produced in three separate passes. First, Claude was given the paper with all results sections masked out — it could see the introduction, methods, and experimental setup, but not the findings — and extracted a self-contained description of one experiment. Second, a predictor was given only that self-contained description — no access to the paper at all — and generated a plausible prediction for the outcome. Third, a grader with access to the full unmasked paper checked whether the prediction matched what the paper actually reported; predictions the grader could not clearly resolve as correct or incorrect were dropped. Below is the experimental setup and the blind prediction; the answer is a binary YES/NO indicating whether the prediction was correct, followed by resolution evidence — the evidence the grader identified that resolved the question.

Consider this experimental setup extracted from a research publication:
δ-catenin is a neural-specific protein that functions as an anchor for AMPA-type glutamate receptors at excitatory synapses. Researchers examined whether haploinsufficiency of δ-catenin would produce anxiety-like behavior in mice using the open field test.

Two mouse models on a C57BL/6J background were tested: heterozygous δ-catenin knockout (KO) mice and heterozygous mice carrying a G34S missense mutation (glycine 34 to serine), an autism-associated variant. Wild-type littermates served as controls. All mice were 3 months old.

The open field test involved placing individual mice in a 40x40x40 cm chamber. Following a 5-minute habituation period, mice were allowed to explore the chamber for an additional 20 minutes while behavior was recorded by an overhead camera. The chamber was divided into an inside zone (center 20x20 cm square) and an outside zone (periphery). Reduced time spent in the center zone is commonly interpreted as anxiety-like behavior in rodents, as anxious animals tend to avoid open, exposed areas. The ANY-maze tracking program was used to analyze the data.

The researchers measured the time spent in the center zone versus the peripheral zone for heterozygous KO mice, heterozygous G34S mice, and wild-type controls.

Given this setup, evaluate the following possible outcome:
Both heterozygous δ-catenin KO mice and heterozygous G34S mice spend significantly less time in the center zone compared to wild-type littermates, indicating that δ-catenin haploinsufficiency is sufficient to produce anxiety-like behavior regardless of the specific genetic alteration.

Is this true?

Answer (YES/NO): NO